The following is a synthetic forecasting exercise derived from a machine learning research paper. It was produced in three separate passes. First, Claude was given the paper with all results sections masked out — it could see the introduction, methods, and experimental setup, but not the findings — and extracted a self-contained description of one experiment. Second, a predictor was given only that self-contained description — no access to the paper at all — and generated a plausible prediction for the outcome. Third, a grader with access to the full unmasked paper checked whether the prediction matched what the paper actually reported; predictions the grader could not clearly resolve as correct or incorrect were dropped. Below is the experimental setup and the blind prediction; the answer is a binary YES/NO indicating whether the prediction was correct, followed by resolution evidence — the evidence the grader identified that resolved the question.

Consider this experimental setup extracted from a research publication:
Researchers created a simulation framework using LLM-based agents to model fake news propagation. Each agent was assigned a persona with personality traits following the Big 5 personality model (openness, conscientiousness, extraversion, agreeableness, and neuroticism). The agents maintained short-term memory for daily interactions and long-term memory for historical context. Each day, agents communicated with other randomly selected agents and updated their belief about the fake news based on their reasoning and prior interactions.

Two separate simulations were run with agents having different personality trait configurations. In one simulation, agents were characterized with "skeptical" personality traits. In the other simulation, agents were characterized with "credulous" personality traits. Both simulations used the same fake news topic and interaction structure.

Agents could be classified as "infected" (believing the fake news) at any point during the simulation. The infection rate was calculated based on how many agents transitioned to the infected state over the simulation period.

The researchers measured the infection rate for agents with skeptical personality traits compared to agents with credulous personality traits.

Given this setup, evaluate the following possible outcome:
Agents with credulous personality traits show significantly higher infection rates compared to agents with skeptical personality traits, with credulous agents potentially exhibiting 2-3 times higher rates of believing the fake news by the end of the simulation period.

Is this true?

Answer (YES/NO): NO